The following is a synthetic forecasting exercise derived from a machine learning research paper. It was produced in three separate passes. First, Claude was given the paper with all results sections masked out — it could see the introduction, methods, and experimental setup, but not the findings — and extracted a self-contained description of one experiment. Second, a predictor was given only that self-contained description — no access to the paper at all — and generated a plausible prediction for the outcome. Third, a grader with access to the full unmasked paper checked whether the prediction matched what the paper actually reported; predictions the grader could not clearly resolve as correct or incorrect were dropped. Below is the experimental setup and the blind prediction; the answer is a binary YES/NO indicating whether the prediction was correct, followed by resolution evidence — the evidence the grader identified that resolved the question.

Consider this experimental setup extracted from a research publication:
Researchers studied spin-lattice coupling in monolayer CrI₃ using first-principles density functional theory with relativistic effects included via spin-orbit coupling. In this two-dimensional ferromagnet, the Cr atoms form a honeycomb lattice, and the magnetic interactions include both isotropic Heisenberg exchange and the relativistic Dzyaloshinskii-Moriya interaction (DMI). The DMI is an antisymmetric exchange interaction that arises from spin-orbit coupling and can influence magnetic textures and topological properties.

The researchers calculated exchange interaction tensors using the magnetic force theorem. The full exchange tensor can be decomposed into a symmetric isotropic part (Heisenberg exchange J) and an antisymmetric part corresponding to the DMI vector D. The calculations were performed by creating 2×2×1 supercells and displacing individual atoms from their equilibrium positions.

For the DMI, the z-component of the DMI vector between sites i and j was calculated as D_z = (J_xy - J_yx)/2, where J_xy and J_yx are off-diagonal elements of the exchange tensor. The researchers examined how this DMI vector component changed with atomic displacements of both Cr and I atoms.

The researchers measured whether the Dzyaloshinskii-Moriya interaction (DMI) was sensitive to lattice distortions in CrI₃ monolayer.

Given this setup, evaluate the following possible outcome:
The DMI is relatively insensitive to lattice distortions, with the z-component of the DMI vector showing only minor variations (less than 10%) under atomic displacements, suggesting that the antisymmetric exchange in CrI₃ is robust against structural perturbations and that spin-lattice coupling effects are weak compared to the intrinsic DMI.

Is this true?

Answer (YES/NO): NO